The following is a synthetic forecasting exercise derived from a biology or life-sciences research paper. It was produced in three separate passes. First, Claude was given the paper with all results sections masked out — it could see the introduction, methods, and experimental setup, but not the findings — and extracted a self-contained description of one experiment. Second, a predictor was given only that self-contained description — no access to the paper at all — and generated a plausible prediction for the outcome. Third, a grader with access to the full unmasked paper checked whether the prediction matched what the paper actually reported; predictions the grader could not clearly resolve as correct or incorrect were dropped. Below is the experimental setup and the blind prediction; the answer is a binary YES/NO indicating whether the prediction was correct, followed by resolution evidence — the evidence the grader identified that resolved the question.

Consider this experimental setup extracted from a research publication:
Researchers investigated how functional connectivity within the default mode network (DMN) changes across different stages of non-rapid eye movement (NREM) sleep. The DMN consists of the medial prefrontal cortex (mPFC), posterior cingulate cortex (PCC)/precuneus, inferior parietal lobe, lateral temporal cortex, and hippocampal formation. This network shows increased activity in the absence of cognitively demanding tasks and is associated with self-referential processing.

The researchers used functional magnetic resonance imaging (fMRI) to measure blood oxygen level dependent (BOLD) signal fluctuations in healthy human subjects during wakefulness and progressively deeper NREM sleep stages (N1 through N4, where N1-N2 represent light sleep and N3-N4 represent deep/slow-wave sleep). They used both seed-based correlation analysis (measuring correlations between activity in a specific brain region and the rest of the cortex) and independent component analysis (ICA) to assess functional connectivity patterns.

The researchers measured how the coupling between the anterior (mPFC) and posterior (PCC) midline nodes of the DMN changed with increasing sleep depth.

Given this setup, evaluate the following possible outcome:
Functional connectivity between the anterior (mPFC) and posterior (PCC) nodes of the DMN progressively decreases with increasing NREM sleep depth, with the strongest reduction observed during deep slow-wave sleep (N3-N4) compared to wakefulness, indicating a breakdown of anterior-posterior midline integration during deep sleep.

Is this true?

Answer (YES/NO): YES